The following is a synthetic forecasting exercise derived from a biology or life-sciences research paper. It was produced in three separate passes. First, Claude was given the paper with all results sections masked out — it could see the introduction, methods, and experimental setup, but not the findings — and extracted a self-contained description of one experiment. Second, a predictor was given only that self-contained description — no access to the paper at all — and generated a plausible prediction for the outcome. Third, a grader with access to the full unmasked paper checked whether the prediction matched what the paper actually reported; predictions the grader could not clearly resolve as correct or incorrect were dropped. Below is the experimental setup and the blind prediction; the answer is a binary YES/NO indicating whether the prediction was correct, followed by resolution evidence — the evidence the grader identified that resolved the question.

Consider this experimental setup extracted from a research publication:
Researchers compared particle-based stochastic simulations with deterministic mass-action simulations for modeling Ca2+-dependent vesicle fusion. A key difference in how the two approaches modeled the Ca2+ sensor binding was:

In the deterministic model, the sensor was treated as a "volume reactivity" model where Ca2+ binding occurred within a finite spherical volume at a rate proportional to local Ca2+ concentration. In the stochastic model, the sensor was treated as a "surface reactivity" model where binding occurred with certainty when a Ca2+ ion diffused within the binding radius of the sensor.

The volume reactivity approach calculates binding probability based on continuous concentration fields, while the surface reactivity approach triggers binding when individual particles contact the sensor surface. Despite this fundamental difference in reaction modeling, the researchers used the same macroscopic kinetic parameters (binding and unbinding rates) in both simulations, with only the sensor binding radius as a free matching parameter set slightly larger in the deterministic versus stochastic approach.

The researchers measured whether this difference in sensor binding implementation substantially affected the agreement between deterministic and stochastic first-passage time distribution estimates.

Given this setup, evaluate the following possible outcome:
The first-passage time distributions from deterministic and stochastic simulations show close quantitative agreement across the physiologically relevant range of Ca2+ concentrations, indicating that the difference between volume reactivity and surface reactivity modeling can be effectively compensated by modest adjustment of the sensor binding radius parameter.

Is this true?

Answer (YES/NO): YES